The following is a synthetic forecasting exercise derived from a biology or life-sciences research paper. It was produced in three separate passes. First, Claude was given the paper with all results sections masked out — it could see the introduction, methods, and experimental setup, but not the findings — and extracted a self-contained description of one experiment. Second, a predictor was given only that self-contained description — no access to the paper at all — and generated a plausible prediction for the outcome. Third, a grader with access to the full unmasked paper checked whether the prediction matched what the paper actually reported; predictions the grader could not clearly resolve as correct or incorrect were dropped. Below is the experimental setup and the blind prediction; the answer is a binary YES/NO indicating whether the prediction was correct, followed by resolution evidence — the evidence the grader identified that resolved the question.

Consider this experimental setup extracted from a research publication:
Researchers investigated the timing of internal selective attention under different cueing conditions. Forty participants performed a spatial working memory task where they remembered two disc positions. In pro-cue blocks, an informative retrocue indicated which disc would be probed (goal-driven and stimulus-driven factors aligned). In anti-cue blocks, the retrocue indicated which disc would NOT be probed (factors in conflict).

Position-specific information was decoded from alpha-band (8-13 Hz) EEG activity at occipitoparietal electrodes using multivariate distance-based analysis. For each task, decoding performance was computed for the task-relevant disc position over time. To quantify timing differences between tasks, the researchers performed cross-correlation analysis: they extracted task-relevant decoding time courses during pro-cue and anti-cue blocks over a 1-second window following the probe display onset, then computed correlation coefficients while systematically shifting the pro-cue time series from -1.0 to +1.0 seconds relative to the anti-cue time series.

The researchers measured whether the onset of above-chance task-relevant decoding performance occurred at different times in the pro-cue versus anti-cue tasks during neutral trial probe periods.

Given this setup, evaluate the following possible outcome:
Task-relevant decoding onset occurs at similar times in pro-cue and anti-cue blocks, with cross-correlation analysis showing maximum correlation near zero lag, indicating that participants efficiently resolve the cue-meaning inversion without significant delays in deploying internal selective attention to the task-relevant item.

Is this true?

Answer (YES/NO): NO